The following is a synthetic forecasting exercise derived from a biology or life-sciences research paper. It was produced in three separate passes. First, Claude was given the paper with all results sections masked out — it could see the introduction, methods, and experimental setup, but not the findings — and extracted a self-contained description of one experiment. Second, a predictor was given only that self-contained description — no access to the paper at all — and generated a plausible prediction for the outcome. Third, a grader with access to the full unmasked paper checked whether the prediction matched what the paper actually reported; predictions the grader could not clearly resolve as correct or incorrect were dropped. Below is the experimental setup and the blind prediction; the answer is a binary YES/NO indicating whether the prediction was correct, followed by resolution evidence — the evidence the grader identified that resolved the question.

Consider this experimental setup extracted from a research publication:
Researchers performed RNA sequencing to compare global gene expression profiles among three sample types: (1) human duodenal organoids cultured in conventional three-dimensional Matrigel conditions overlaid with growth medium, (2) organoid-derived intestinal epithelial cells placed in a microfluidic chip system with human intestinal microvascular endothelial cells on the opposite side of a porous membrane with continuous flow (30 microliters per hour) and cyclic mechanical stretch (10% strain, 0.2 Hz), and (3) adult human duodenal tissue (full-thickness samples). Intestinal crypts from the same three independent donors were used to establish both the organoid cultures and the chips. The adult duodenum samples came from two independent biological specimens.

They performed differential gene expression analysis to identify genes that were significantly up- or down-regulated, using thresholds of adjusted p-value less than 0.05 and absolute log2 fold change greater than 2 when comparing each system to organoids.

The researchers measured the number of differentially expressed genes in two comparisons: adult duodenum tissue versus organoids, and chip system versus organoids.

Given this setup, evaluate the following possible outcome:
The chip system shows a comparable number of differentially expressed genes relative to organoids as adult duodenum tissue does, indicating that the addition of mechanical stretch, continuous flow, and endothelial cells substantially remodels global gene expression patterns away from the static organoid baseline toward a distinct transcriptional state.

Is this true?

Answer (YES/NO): NO